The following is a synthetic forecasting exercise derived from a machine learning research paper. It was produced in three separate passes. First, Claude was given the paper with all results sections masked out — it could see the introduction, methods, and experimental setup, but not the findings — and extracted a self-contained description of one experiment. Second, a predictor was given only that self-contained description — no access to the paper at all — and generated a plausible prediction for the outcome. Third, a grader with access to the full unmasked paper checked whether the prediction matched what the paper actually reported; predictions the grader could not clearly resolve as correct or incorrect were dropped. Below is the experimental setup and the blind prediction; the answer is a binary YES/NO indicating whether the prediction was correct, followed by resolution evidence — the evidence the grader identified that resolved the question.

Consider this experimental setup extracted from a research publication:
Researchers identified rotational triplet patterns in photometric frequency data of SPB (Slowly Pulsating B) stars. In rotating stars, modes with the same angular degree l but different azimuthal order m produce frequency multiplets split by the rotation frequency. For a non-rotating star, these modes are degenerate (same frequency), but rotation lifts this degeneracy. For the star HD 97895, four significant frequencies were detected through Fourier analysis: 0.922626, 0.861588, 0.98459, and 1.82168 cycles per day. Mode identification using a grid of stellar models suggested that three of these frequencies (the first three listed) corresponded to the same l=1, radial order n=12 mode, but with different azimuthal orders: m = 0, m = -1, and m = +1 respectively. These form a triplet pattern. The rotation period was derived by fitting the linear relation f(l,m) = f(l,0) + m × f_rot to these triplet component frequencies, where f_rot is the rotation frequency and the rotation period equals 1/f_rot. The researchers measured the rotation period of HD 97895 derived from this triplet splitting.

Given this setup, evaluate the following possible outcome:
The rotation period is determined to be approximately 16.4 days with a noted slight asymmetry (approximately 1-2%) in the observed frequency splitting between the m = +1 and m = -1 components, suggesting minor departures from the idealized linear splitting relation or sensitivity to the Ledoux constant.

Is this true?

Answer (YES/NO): NO